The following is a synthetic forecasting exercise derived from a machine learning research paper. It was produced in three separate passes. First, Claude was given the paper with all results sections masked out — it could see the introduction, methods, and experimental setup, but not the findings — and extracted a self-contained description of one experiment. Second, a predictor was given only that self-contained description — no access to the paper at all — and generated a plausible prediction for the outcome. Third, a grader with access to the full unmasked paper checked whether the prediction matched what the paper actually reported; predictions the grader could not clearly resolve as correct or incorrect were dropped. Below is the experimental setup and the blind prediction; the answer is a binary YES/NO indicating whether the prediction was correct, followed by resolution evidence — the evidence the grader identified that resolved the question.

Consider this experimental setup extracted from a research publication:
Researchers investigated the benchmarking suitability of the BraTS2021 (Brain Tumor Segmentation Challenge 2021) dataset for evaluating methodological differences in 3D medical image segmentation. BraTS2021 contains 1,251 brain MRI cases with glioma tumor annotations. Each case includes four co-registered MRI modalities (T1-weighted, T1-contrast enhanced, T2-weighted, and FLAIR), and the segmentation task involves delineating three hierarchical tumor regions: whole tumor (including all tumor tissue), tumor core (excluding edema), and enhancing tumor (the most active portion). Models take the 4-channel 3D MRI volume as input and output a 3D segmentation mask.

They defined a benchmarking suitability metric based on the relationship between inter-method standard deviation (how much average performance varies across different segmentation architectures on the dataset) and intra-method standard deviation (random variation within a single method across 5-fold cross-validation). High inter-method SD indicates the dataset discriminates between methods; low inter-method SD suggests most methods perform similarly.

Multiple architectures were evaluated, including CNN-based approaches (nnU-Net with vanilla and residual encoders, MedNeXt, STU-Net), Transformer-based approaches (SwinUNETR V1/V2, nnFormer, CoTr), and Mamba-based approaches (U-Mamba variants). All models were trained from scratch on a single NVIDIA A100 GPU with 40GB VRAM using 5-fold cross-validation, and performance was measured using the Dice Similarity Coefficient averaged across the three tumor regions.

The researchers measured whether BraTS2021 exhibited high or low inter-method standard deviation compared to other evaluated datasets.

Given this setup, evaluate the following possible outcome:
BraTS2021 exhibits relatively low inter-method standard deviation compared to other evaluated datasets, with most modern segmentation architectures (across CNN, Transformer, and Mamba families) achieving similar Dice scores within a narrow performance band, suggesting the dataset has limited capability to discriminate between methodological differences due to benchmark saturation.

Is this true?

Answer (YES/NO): YES